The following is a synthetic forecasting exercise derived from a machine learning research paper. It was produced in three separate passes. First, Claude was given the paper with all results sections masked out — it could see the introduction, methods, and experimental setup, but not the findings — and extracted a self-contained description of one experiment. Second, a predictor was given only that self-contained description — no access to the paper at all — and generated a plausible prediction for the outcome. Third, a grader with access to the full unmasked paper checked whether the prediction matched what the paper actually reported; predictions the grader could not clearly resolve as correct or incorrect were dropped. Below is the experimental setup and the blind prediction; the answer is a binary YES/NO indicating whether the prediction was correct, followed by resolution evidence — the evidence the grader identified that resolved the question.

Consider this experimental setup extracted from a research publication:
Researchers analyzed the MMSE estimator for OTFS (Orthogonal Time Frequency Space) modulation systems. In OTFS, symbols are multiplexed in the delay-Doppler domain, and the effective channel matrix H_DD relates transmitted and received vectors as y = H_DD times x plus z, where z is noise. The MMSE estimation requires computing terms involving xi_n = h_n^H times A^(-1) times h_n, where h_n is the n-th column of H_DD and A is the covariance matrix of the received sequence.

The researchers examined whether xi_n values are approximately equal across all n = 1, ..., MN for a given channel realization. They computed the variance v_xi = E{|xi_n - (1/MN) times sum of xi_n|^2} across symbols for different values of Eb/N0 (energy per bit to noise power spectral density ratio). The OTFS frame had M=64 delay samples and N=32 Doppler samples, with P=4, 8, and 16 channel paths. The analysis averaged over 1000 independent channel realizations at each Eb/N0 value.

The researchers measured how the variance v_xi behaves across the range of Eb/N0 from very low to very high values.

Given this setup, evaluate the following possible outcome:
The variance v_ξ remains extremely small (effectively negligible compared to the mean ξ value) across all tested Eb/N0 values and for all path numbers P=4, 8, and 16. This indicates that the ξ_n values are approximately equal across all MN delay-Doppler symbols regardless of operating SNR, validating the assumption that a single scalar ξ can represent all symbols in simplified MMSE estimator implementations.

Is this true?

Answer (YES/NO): YES